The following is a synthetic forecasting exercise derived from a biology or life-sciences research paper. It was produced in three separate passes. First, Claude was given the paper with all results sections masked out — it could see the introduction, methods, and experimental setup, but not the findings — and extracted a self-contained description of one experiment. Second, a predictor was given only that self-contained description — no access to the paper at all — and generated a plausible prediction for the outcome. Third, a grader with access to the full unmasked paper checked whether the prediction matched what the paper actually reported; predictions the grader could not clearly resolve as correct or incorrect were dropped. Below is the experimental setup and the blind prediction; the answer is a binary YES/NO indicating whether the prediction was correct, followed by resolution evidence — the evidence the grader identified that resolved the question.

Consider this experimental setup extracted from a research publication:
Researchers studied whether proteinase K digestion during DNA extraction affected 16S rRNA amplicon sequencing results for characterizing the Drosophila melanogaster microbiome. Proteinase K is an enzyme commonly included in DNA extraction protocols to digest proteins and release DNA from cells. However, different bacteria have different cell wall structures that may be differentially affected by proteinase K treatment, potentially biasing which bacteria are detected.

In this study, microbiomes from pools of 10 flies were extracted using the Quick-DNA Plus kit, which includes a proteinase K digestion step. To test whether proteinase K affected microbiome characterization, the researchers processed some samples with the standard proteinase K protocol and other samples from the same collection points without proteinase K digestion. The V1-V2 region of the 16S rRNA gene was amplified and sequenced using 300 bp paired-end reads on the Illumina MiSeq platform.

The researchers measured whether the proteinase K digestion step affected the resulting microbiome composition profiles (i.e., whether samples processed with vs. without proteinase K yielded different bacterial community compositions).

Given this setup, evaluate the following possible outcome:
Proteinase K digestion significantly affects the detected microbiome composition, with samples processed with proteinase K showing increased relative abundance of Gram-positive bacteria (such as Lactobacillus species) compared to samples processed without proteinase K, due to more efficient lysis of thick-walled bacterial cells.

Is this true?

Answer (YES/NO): NO